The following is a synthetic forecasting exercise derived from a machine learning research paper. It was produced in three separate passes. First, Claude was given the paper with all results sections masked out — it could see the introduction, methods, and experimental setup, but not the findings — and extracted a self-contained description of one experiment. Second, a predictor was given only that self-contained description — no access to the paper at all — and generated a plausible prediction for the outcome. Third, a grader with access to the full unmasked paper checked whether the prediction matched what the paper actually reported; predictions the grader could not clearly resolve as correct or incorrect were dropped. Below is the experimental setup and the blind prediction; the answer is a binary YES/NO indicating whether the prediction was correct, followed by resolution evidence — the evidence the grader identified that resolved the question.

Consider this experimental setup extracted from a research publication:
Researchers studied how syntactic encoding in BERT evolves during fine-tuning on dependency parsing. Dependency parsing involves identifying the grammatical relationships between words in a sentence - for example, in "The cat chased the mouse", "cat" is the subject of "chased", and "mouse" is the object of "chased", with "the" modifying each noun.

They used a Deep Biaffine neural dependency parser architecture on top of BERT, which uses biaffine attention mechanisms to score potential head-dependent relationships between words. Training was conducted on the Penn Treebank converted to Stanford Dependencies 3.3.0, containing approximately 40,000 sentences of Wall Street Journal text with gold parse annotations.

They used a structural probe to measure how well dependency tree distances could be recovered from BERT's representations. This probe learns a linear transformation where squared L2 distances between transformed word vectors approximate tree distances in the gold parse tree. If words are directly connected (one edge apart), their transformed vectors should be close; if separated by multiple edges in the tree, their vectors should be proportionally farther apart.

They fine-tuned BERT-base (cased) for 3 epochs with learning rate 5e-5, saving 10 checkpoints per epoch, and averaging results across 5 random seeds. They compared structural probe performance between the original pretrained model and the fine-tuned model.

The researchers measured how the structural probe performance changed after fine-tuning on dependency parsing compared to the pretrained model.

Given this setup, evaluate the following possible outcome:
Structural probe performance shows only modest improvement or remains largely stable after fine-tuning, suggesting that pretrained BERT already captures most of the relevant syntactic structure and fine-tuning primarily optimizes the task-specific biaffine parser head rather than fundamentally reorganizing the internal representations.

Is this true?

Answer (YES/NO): NO